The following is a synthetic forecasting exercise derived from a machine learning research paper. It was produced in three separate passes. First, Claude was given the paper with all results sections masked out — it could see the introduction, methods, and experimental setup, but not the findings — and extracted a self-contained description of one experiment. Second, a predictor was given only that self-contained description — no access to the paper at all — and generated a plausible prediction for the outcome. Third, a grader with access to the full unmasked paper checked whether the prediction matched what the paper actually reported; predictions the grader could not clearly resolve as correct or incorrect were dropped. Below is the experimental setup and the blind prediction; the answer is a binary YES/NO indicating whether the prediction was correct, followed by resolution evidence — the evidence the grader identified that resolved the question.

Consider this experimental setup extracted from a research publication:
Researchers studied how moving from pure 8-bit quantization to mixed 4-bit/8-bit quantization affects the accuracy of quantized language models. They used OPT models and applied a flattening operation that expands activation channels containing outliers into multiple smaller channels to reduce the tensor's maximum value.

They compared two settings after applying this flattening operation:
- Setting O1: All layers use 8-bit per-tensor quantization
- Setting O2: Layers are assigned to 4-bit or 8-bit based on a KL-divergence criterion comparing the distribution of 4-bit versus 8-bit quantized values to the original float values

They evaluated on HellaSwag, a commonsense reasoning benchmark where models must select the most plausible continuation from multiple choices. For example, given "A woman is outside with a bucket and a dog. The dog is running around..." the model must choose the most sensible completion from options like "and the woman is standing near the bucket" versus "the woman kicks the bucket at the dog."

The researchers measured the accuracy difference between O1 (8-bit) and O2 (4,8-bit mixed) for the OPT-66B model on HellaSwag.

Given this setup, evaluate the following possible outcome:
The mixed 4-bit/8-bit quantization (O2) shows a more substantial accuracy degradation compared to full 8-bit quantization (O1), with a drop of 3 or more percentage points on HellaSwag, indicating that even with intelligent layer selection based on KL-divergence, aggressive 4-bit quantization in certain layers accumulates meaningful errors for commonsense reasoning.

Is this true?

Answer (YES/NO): YES